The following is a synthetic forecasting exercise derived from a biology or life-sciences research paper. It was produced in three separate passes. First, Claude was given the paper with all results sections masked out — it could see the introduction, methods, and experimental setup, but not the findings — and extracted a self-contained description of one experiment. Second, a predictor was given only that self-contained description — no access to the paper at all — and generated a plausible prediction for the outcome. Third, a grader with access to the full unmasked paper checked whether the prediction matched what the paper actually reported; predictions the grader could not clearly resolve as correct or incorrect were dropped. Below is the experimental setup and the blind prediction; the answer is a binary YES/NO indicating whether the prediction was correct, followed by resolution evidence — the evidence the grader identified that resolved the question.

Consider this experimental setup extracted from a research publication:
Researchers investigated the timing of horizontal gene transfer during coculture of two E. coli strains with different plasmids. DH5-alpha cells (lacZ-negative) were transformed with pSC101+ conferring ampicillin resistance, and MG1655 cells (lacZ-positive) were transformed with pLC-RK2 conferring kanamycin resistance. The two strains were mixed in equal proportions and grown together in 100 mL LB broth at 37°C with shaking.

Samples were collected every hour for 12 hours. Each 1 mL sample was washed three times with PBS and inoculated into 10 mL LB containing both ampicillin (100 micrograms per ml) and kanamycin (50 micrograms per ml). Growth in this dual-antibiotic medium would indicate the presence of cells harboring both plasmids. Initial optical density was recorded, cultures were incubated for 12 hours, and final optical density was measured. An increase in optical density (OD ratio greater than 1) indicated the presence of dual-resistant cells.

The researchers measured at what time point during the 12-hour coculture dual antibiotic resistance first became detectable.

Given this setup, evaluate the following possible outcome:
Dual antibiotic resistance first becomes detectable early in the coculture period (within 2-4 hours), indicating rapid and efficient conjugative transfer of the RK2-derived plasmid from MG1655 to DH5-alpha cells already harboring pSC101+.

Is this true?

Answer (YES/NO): NO